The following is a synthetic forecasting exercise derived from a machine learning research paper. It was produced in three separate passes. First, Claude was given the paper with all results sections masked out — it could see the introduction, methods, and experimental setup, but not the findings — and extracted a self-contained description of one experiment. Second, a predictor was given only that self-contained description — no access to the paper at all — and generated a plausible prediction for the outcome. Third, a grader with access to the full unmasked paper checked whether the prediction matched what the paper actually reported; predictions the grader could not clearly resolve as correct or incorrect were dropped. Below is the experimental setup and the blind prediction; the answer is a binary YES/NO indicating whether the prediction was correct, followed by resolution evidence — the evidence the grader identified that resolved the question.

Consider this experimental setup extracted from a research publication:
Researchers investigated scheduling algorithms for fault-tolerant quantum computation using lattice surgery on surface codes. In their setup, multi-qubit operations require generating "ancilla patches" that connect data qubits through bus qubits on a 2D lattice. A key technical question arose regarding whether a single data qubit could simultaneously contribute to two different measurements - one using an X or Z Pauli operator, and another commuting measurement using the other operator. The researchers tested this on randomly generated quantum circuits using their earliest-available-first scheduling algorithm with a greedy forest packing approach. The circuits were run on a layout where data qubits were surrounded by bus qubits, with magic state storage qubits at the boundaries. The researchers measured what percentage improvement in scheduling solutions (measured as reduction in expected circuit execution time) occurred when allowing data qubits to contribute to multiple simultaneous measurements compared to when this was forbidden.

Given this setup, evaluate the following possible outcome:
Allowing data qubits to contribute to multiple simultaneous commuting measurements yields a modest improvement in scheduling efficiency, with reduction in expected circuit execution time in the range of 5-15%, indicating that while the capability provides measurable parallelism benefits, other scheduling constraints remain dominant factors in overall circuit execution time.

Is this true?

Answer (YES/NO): NO